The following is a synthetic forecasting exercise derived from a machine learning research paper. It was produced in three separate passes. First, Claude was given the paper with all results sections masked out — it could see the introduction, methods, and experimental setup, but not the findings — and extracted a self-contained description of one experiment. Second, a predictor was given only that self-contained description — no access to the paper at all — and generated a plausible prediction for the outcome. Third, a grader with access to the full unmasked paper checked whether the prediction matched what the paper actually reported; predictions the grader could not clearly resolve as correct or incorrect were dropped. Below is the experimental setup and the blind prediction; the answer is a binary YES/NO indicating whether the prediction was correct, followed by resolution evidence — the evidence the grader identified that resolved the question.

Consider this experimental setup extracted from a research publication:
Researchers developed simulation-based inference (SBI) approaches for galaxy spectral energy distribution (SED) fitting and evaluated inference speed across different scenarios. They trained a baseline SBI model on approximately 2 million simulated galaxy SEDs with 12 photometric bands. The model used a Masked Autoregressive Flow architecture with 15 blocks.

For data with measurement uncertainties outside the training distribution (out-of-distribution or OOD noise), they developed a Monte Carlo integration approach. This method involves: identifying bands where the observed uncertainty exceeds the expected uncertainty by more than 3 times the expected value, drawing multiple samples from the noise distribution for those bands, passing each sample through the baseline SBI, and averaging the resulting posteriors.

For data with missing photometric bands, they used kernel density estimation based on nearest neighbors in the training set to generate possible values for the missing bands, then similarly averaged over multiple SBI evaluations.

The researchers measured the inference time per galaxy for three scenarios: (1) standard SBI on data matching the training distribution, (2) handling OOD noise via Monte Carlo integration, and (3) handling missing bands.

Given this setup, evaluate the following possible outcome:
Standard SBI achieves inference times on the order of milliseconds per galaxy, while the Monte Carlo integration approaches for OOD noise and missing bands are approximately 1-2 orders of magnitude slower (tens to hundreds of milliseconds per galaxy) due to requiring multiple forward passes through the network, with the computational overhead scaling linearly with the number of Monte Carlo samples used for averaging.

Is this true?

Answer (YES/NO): NO